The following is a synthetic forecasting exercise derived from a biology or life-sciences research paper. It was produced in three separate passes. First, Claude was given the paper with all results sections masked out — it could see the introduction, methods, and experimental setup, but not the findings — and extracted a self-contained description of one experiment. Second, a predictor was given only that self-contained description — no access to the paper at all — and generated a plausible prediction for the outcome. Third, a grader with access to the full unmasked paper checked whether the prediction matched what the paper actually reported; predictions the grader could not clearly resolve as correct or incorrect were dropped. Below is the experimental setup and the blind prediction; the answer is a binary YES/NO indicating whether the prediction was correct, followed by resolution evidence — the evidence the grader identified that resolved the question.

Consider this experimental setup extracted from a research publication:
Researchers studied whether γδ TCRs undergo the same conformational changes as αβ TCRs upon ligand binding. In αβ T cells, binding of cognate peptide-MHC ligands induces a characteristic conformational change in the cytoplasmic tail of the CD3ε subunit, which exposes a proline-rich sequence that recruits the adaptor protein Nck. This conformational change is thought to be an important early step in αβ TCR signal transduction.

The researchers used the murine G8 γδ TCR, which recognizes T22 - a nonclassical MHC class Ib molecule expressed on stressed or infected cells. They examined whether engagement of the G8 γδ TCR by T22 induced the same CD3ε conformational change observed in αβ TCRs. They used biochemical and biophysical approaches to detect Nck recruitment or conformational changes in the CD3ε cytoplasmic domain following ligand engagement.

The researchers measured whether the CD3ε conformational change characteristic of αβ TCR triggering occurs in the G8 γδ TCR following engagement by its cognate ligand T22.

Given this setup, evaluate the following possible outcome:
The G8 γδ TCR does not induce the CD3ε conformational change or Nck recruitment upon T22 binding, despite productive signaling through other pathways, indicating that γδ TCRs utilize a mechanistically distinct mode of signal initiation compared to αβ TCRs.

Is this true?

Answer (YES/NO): YES